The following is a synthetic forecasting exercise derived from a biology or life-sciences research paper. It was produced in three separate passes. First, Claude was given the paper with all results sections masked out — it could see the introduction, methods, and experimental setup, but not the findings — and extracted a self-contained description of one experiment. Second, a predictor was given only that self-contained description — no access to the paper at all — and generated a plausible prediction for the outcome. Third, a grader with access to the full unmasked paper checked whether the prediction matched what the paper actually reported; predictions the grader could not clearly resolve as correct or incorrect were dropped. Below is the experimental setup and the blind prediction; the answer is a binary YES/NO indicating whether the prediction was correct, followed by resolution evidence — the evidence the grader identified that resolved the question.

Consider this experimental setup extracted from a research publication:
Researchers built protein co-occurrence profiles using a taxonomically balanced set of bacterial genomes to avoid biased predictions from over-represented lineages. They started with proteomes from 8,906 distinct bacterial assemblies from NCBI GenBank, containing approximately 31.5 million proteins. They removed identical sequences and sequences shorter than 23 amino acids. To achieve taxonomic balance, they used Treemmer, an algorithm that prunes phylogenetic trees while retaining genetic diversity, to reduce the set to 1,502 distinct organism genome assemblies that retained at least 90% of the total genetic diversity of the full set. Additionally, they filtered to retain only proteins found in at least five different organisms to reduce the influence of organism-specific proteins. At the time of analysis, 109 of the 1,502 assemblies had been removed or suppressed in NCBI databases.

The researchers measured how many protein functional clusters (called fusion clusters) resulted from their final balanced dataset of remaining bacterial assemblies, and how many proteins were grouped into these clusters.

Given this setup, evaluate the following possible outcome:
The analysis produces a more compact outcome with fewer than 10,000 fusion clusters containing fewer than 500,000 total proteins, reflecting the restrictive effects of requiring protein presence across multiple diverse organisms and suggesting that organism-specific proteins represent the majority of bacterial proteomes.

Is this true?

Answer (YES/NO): NO